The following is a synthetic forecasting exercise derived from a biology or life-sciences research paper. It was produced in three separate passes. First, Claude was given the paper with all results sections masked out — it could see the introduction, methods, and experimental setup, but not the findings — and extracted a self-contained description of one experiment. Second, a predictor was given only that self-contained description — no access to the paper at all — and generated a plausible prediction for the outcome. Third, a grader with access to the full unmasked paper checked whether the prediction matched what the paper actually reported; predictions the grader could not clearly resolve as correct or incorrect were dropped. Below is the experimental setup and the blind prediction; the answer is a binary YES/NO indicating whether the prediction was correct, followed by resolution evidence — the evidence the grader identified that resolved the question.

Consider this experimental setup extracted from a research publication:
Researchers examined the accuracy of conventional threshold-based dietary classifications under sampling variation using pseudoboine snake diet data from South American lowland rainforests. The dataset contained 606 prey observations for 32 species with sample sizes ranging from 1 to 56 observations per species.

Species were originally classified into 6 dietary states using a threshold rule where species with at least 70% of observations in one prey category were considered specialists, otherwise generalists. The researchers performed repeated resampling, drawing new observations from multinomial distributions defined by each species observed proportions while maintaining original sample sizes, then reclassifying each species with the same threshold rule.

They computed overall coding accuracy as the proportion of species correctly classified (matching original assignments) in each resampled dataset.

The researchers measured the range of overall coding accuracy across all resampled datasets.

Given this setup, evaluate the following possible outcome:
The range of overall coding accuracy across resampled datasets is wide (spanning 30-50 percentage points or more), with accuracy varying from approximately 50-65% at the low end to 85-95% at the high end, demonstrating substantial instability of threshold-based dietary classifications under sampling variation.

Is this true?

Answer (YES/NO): NO